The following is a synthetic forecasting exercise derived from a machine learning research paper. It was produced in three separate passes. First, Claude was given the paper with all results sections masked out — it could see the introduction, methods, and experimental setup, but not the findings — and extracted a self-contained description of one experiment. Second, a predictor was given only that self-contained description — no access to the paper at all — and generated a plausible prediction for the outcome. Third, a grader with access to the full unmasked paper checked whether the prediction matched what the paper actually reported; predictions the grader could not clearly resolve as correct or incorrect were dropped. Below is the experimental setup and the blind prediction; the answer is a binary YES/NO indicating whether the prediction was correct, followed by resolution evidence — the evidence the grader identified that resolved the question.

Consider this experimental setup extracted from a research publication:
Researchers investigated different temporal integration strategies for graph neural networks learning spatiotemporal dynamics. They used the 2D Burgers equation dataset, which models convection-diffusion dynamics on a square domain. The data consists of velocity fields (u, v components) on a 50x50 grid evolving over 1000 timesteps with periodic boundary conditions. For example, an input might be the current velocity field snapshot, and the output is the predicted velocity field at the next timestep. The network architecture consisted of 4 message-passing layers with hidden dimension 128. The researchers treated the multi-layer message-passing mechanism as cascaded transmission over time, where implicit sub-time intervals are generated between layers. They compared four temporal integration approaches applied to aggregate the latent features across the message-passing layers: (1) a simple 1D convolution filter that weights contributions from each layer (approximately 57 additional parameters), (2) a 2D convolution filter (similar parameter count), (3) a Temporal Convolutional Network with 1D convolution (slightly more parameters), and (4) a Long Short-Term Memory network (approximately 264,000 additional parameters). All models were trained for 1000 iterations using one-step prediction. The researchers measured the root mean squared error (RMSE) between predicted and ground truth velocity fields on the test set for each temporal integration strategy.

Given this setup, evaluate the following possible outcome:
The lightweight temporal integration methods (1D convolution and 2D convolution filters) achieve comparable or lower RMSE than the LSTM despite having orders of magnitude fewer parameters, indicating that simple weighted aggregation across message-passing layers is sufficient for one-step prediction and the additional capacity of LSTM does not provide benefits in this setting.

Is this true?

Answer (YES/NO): YES